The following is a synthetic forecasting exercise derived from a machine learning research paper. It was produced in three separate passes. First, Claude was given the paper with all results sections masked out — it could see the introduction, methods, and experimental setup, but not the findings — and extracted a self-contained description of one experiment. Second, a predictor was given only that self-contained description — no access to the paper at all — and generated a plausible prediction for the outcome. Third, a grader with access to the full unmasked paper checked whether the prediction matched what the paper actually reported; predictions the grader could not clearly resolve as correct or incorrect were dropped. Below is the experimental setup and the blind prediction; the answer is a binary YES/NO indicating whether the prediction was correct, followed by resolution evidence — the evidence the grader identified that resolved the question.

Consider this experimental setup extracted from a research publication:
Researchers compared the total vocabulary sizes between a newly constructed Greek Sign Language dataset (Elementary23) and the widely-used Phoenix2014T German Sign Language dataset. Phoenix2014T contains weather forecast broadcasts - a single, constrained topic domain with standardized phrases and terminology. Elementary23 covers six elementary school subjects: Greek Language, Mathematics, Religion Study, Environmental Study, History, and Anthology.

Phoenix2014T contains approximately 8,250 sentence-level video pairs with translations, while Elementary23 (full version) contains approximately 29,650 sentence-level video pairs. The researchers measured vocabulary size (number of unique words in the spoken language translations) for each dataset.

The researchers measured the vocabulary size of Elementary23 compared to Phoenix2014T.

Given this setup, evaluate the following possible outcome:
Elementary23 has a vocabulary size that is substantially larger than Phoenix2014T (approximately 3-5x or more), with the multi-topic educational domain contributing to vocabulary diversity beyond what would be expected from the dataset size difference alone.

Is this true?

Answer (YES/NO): YES